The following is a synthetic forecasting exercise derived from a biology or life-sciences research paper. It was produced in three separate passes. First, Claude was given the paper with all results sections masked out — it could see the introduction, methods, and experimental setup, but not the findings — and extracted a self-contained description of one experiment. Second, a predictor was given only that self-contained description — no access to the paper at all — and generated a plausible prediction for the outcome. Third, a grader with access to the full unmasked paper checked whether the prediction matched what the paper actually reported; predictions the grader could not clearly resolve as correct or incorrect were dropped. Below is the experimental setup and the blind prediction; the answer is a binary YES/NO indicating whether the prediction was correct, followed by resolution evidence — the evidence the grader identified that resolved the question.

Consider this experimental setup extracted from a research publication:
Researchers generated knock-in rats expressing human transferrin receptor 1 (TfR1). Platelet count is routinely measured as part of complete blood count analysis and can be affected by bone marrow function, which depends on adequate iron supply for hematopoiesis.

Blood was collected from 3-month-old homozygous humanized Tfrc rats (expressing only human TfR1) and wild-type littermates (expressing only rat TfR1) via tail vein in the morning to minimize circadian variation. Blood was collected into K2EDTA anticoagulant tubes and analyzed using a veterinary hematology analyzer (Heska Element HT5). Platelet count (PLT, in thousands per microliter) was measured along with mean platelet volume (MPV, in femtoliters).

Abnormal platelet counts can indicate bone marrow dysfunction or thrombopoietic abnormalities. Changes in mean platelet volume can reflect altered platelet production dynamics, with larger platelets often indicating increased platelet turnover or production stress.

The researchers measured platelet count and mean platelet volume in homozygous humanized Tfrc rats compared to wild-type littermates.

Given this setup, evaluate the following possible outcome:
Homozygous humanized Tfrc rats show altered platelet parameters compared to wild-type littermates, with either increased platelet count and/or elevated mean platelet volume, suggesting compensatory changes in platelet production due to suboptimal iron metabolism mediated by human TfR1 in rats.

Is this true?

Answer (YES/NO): NO